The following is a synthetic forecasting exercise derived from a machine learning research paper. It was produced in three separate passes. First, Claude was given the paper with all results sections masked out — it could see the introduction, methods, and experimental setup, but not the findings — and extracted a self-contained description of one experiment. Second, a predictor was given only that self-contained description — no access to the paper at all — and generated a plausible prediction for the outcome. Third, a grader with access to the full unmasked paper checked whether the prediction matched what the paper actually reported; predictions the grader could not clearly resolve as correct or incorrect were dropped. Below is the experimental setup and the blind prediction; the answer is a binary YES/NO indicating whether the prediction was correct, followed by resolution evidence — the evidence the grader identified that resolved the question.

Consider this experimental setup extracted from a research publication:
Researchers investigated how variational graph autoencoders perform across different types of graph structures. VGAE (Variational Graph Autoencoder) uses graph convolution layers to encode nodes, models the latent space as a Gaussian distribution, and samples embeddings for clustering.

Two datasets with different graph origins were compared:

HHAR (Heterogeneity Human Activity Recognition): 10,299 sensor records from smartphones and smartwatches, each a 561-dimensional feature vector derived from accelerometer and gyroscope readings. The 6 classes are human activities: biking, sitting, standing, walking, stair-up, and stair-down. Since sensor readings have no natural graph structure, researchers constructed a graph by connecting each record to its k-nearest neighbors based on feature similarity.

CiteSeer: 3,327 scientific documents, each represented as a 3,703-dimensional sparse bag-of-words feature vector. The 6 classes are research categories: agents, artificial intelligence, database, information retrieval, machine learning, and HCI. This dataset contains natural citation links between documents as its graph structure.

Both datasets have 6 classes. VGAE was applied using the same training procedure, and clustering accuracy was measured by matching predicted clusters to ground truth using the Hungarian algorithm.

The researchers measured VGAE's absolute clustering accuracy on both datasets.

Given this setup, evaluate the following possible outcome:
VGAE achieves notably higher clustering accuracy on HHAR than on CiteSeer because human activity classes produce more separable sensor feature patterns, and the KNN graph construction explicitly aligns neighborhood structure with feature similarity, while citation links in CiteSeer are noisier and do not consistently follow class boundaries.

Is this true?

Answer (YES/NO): YES